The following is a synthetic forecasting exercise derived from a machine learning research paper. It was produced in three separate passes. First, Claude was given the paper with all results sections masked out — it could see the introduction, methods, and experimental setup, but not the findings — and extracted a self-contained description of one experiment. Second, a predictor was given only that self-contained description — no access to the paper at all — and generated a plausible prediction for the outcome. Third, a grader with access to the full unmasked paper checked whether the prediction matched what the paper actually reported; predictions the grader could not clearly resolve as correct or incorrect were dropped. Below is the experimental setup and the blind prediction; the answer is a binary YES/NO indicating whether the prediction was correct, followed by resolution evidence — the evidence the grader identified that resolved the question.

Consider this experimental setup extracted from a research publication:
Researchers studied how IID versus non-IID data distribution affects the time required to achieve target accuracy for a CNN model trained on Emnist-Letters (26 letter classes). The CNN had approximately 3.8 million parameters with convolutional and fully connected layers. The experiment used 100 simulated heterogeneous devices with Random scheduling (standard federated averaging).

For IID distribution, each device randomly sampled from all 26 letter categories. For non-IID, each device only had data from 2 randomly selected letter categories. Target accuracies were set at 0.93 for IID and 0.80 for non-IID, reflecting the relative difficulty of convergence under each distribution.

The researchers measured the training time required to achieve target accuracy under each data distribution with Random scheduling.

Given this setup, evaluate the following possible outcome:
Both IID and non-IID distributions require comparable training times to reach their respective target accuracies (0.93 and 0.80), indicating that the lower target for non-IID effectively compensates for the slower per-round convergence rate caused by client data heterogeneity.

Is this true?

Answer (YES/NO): YES